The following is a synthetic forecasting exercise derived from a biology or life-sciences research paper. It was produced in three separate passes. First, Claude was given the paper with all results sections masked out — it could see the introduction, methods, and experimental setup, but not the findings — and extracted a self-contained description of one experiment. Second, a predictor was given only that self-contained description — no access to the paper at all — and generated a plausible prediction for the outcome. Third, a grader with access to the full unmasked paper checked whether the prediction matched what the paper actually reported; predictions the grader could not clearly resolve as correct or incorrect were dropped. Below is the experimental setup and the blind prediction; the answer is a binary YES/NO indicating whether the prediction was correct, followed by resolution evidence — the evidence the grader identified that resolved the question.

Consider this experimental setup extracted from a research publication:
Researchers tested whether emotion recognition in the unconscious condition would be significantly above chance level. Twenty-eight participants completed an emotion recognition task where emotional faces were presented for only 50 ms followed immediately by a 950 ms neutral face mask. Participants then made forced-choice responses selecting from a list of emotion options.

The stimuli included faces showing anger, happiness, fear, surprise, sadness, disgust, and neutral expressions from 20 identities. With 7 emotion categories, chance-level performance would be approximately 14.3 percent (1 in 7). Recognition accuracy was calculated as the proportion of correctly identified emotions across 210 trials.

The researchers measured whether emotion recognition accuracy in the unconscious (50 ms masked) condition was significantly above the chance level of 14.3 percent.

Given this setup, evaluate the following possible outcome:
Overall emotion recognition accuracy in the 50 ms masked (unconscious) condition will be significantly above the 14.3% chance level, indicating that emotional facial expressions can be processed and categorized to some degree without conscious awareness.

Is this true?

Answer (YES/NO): YES